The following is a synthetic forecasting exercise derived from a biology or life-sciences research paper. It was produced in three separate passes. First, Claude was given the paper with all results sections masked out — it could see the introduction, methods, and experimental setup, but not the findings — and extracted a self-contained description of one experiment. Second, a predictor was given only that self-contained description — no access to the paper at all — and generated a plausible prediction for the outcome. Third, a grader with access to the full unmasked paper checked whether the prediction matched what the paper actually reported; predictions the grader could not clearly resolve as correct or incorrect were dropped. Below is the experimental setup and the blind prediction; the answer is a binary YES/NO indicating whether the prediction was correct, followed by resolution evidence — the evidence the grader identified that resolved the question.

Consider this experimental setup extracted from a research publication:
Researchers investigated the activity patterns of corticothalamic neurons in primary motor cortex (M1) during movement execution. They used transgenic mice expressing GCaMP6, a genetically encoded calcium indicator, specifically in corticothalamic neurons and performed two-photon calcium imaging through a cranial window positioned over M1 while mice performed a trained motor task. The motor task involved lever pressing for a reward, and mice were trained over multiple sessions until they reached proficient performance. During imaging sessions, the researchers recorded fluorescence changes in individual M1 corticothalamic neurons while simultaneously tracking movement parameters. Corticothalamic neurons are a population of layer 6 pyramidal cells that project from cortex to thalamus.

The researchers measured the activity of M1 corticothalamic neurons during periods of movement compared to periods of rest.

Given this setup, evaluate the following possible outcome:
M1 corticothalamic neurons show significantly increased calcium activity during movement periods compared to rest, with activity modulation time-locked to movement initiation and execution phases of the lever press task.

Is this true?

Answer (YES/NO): NO